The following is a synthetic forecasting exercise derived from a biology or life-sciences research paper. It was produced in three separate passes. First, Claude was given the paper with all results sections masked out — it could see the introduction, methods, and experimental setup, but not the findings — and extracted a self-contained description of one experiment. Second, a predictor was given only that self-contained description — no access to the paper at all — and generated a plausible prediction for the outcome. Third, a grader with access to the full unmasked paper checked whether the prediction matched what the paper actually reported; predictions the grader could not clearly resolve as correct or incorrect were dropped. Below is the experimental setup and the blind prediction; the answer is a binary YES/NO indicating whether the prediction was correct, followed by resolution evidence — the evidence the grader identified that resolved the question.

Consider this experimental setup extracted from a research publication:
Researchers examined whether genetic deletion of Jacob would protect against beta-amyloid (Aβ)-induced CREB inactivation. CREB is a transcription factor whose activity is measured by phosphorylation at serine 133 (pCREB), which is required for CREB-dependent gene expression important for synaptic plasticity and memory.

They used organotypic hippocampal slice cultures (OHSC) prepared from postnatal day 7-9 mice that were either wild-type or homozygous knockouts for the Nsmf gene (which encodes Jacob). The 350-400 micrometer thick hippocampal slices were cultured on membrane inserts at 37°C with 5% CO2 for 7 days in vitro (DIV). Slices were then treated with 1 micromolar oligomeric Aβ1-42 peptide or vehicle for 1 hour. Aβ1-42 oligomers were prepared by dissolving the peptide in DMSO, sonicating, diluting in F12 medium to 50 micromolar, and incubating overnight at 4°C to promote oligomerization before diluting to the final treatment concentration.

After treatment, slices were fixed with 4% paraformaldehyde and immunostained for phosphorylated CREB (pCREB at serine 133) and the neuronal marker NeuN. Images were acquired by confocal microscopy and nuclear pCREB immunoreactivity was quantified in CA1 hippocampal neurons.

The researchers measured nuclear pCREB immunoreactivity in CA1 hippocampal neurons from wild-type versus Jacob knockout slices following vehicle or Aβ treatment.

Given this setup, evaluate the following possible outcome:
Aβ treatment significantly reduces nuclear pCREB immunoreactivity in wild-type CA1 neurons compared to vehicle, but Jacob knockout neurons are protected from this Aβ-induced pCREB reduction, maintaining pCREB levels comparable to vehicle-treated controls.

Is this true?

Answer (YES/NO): YES